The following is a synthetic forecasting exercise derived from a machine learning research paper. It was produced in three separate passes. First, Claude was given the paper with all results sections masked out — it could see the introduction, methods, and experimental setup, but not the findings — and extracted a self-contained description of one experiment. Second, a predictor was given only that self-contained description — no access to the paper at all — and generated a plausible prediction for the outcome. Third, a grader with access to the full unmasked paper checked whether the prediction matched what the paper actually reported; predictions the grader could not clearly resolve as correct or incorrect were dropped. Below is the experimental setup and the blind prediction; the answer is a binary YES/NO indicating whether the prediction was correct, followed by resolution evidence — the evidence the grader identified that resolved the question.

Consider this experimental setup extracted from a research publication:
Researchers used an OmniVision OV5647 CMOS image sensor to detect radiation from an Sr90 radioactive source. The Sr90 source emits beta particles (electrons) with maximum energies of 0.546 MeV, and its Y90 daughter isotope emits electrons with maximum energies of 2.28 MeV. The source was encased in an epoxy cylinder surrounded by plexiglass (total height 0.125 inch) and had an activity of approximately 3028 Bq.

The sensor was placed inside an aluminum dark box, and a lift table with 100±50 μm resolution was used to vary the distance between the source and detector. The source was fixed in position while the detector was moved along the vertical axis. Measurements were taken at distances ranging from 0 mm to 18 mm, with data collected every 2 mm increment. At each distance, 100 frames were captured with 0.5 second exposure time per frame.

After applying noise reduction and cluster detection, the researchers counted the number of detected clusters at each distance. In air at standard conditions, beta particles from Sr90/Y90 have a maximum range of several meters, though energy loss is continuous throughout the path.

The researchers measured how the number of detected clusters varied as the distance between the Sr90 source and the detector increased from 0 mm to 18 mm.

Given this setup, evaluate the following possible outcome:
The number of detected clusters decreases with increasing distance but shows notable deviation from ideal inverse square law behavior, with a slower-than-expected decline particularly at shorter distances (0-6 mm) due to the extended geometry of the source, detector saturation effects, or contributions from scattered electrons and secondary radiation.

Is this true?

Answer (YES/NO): NO